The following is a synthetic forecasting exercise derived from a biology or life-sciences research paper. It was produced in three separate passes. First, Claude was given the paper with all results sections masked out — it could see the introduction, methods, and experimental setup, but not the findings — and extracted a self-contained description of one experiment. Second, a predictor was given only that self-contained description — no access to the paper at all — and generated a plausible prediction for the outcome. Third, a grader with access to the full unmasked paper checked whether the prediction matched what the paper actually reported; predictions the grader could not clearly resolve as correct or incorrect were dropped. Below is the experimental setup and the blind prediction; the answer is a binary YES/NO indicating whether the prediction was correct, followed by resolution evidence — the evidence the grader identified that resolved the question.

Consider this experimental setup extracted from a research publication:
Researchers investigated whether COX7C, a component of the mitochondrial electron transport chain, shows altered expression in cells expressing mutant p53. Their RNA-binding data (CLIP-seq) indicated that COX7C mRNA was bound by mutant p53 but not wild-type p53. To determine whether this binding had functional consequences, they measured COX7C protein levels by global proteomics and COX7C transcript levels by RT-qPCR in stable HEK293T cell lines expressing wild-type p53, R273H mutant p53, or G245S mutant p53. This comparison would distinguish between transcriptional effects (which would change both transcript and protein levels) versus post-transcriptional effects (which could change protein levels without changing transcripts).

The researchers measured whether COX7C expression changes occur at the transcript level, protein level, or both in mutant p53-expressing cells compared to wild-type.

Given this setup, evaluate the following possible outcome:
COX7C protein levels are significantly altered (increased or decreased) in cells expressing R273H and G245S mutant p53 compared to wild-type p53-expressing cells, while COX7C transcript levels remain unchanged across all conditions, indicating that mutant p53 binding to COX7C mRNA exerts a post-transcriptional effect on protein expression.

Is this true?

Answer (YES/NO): YES